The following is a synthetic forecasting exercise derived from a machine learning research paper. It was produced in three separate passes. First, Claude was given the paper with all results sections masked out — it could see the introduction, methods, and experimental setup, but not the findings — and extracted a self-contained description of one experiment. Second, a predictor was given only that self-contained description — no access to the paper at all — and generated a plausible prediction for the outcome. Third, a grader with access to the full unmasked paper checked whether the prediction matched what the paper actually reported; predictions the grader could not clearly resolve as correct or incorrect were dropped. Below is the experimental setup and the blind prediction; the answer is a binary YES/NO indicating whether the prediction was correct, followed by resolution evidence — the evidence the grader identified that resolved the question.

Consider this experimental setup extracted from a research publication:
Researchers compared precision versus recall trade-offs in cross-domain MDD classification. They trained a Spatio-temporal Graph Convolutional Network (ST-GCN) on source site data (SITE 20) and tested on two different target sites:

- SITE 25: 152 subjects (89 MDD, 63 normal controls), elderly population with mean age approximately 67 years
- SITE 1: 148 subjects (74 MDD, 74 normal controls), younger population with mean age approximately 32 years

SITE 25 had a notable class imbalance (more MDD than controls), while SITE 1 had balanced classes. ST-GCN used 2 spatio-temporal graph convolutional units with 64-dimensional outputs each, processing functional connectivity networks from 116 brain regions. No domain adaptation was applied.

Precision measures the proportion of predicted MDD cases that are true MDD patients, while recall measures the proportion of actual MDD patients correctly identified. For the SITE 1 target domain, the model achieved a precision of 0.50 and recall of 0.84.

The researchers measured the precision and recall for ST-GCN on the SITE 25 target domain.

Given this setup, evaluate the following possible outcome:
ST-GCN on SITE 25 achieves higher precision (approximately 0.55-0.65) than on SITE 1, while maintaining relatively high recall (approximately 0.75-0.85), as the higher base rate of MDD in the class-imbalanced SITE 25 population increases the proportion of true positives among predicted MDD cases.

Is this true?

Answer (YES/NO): NO